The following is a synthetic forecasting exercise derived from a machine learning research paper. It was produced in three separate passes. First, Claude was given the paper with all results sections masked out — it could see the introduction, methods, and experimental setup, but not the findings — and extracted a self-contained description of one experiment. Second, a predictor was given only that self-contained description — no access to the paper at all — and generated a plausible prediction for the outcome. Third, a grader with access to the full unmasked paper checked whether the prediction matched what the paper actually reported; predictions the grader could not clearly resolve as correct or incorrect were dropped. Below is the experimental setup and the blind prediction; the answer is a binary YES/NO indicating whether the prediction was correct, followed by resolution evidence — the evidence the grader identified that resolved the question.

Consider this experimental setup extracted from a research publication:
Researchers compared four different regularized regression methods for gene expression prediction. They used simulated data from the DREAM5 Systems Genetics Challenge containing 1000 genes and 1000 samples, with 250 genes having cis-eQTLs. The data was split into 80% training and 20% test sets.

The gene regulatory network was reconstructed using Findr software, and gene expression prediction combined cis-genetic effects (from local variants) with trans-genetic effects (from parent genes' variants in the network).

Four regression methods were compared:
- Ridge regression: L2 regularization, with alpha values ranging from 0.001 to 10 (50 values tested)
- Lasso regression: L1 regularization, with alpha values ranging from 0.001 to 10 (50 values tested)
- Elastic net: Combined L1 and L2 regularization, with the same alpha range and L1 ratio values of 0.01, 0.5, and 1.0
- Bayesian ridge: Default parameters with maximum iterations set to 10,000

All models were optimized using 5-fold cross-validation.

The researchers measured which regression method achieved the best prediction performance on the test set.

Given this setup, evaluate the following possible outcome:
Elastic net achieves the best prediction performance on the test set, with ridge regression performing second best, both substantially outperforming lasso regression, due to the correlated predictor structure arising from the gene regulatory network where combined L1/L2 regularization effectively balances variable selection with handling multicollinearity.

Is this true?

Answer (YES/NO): NO